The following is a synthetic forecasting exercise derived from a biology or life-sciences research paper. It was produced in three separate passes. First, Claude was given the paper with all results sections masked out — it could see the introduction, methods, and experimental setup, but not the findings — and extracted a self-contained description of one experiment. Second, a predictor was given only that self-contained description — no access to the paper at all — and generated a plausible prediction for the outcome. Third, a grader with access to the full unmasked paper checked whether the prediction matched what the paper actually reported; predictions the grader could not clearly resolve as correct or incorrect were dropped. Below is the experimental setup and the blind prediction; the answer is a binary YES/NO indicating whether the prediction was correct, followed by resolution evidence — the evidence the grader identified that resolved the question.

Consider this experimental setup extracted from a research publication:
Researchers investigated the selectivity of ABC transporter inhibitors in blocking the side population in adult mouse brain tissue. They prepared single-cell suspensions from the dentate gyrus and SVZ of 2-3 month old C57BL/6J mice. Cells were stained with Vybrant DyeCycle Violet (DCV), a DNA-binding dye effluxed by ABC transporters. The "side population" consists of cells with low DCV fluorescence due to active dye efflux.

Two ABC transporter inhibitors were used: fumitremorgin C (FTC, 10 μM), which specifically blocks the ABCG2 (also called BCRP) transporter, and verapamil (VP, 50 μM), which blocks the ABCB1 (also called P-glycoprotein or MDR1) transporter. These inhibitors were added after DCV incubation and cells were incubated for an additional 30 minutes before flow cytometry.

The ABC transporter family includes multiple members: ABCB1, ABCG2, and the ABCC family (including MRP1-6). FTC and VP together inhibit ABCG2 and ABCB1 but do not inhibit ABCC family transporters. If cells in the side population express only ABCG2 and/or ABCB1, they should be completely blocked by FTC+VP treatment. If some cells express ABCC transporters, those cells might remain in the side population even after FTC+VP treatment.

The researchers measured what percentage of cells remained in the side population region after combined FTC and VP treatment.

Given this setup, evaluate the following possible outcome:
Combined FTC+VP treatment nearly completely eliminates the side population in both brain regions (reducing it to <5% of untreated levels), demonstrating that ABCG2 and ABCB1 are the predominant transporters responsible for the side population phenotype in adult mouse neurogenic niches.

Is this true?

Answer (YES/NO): NO